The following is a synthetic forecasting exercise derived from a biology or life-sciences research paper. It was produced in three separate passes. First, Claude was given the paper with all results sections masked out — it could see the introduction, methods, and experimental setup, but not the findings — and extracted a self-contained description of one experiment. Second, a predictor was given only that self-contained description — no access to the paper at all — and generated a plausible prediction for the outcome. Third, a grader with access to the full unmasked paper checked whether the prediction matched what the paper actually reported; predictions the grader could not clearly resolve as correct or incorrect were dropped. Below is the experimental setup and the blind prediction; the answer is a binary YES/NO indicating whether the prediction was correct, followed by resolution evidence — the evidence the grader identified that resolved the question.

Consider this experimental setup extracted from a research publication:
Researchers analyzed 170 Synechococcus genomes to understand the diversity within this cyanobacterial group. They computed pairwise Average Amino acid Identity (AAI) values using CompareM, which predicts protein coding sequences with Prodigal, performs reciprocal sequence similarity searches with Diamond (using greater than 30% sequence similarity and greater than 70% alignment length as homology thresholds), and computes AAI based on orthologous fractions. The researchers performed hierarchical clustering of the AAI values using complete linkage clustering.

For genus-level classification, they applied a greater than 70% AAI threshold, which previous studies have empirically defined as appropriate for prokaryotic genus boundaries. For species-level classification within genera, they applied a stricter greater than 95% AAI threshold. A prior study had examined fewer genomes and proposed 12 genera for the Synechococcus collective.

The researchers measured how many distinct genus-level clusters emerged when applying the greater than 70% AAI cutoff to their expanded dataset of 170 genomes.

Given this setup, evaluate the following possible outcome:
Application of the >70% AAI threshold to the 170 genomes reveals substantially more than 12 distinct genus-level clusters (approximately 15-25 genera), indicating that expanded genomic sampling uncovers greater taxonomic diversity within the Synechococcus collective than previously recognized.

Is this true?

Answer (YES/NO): NO